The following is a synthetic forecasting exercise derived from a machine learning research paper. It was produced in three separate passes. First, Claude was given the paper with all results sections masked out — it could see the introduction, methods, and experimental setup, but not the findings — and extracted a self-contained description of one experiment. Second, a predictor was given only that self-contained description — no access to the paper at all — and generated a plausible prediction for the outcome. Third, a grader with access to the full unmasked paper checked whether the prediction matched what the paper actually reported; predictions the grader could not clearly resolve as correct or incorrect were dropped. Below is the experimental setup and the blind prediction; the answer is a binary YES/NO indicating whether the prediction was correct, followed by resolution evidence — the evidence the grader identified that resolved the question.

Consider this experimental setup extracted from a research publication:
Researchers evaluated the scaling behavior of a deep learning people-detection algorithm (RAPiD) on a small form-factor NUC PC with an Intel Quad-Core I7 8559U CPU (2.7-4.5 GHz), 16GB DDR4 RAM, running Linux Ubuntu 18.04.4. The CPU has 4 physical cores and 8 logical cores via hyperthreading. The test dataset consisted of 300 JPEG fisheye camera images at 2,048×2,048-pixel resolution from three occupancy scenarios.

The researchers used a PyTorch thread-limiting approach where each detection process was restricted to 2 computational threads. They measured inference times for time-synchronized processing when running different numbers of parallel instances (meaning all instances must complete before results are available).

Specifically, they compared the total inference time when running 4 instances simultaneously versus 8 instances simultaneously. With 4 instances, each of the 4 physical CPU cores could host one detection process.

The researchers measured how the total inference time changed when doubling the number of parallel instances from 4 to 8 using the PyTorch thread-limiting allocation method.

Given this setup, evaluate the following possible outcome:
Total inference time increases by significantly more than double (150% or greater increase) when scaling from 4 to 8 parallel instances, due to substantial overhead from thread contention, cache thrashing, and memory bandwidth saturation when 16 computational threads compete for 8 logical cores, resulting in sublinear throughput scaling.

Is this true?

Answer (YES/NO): NO